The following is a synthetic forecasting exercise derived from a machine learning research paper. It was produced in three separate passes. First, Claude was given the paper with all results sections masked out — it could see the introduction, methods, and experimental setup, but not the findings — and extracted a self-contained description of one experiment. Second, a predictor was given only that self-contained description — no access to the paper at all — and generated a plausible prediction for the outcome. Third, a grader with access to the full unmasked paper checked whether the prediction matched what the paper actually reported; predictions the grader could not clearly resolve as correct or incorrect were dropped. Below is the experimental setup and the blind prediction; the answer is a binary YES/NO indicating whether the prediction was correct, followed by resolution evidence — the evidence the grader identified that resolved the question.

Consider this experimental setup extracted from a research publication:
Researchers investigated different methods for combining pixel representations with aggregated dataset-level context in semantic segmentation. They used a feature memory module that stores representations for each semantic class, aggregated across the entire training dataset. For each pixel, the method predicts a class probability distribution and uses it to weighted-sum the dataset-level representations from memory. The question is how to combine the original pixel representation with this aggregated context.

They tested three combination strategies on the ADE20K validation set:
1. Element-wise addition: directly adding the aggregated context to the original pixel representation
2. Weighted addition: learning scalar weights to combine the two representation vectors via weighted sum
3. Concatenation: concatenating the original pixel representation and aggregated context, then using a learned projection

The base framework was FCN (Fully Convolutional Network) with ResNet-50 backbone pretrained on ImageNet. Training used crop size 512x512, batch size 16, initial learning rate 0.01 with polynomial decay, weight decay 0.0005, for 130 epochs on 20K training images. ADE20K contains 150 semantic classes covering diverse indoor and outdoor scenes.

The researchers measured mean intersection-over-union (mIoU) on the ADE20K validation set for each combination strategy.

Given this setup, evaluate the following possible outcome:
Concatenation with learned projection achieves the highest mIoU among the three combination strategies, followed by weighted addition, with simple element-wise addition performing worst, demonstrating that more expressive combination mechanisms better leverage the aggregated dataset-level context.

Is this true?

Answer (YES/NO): YES